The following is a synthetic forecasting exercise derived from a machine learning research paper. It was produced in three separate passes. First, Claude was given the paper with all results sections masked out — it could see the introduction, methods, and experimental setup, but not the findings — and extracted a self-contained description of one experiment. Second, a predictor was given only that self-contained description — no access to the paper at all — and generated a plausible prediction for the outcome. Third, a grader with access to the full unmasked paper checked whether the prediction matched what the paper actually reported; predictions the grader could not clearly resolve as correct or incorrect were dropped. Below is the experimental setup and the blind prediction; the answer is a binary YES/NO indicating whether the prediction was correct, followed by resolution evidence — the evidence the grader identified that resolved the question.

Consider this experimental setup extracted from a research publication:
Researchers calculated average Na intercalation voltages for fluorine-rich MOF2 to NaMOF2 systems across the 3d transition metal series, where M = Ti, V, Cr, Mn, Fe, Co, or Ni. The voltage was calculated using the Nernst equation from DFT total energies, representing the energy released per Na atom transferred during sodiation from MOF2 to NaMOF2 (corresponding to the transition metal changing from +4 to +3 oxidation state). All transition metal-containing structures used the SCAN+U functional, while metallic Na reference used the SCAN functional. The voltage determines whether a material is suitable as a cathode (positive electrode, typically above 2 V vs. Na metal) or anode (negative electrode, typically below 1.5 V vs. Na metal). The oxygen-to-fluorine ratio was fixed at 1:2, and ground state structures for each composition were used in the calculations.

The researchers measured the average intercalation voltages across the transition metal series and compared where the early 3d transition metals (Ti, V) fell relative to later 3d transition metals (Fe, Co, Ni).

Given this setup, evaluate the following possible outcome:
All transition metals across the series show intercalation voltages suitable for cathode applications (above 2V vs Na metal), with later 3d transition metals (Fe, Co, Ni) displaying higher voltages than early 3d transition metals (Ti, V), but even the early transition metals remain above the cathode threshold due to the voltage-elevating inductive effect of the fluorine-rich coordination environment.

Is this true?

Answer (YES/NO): YES